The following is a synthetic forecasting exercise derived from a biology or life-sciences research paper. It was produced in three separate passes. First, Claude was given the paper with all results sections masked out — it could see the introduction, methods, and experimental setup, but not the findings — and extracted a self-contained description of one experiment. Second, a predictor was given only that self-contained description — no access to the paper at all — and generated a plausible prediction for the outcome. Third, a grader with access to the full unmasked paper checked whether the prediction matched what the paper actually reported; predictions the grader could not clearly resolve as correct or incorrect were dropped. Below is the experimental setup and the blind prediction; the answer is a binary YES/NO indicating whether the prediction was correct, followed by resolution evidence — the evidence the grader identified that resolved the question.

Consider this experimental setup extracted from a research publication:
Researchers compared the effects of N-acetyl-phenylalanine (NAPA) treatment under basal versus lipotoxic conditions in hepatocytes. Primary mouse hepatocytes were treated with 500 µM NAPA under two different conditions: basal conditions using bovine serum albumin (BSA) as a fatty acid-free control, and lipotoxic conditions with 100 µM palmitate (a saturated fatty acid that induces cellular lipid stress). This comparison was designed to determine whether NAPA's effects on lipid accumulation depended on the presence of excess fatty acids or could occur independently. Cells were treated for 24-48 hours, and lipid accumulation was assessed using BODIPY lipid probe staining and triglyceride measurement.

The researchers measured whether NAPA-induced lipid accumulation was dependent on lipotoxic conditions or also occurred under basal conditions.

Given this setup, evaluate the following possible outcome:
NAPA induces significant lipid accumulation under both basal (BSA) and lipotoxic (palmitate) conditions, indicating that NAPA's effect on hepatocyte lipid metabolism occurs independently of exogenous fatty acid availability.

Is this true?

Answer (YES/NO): YES